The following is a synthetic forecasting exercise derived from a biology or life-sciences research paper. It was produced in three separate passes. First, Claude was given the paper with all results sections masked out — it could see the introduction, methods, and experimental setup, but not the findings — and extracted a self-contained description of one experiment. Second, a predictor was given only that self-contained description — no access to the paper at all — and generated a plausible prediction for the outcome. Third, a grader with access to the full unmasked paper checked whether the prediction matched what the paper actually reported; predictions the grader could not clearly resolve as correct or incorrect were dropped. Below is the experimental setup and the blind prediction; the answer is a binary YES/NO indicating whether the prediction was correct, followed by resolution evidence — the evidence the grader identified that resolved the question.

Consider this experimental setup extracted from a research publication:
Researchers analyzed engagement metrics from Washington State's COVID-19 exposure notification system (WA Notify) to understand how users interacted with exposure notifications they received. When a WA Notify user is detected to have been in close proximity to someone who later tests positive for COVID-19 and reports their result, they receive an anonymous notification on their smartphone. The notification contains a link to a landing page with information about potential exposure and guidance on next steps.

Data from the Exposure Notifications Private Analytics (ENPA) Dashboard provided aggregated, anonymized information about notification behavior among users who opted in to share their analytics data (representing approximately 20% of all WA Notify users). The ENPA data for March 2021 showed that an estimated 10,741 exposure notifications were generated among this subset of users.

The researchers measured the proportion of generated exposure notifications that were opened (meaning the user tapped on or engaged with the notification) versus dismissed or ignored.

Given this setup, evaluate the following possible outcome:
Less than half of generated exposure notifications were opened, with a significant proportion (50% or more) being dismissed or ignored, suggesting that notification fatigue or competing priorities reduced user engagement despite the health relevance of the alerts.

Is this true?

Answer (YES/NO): YES